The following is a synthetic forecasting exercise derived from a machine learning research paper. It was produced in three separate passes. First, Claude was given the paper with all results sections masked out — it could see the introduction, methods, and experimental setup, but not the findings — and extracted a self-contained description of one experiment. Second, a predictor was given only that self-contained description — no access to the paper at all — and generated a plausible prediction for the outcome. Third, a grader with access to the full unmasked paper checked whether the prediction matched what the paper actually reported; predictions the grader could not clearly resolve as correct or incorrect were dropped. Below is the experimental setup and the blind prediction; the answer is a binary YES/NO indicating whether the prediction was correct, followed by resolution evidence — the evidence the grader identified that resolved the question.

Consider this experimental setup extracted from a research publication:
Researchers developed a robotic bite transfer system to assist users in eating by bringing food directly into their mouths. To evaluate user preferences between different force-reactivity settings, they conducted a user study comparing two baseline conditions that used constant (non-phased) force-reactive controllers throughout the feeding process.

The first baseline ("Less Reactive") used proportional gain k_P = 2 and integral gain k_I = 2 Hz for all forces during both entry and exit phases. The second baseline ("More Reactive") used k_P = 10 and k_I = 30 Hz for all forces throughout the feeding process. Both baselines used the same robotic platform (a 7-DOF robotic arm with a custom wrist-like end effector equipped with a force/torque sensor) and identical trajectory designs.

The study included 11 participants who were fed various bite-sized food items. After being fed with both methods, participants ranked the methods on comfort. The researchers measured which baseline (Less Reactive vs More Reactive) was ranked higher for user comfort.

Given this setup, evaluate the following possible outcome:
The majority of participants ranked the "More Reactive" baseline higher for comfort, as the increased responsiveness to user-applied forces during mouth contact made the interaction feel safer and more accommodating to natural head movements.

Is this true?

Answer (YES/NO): NO